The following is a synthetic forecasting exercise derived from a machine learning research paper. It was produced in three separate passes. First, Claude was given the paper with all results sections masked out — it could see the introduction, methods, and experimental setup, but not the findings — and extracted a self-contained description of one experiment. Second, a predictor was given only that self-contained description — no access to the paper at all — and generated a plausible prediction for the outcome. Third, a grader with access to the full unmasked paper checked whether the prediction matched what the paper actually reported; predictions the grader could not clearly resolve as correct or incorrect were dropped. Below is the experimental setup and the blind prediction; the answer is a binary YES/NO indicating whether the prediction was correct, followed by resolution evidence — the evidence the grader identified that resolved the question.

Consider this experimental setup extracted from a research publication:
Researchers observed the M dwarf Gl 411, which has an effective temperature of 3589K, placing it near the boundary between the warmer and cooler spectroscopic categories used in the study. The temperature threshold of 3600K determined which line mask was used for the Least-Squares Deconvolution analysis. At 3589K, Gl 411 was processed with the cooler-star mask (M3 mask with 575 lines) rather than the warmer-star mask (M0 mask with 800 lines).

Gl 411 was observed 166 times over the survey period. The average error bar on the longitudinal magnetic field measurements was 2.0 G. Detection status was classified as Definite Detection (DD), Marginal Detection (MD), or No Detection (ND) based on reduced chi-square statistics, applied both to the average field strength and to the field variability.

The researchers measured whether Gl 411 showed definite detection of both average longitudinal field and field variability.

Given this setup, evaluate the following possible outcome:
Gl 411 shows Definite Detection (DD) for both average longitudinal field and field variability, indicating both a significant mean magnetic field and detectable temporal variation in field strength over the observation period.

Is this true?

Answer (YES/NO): NO